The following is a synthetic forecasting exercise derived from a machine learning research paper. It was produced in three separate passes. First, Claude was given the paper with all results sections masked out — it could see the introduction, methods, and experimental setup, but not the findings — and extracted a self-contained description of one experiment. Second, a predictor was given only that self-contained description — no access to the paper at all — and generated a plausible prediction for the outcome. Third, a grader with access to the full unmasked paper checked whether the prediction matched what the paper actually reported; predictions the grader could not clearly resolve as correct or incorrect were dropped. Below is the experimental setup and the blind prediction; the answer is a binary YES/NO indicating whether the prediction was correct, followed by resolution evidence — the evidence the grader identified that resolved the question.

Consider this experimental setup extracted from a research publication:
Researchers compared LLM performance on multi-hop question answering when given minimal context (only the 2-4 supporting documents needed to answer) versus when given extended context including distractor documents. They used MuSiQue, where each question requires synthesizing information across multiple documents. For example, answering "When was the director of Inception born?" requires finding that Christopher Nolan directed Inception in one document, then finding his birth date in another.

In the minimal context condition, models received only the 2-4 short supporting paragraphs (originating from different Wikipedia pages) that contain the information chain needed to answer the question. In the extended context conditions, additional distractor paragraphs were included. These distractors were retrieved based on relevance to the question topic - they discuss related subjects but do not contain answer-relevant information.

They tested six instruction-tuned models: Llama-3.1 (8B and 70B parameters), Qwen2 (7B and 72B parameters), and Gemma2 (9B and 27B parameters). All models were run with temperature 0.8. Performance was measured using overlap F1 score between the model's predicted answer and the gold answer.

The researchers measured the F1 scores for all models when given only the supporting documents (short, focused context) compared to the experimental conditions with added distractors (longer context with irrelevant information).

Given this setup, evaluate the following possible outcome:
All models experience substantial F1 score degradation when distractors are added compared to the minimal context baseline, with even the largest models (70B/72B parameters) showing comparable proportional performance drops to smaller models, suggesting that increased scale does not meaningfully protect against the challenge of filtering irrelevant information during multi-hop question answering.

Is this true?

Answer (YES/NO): NO